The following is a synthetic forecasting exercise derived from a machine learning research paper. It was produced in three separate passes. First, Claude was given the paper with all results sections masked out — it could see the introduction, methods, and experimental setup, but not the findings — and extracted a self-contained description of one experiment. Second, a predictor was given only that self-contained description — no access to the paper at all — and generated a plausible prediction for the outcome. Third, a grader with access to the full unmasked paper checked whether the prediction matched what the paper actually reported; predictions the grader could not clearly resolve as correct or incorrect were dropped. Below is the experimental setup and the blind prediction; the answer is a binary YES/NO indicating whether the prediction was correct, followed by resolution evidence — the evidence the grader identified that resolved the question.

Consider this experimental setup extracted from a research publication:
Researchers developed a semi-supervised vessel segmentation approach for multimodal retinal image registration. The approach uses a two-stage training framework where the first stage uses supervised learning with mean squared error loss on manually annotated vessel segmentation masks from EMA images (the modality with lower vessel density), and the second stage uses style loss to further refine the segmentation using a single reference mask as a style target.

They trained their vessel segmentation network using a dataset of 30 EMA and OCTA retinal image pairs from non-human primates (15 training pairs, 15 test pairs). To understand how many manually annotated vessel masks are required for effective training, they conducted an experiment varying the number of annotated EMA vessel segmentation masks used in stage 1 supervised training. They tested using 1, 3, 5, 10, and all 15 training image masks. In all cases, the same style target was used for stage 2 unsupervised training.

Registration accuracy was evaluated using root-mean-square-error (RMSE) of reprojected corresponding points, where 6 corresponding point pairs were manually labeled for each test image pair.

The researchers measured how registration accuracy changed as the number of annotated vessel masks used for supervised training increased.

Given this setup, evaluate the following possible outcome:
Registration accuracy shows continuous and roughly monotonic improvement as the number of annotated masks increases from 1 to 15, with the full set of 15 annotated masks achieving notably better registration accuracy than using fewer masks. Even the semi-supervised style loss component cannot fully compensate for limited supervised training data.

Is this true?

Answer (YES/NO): NO